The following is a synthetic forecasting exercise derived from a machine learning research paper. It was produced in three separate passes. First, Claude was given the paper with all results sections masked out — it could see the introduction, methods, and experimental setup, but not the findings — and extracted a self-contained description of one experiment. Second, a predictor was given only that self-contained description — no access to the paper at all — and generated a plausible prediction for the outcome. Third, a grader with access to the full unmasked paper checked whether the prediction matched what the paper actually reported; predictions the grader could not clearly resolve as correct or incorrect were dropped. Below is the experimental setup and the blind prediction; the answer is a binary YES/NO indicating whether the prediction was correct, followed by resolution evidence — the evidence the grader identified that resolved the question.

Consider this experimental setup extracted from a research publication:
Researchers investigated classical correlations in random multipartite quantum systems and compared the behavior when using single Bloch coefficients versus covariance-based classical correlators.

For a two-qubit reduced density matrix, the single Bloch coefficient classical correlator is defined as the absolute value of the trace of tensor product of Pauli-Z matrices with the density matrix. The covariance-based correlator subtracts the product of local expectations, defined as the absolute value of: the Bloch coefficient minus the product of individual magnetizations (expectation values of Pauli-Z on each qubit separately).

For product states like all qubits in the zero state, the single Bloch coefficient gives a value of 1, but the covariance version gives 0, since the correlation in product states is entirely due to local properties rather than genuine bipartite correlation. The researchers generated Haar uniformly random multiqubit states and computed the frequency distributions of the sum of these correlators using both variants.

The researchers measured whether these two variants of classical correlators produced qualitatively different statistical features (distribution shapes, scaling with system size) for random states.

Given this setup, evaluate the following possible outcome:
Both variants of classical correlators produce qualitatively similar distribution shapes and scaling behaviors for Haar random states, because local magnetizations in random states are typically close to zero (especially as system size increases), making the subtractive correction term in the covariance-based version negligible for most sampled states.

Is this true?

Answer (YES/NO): YES